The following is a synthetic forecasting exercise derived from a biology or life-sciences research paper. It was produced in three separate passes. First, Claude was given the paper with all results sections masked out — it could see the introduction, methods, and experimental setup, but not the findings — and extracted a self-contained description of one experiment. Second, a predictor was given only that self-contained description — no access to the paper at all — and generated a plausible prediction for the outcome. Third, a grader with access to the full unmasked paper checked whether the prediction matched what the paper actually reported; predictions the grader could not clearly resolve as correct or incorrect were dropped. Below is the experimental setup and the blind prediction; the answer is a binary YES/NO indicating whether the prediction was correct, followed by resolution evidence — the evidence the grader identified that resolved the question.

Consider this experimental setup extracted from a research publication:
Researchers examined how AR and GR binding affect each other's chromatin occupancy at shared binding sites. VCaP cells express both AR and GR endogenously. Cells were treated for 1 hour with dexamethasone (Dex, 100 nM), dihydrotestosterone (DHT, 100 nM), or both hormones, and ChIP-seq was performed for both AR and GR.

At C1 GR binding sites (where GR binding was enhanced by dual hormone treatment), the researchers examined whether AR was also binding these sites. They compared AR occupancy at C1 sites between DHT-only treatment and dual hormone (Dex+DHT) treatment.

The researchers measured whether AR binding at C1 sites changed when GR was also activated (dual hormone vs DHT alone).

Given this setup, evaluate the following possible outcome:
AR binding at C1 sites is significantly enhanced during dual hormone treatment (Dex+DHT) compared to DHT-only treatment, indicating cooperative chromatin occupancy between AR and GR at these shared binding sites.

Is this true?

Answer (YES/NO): NO